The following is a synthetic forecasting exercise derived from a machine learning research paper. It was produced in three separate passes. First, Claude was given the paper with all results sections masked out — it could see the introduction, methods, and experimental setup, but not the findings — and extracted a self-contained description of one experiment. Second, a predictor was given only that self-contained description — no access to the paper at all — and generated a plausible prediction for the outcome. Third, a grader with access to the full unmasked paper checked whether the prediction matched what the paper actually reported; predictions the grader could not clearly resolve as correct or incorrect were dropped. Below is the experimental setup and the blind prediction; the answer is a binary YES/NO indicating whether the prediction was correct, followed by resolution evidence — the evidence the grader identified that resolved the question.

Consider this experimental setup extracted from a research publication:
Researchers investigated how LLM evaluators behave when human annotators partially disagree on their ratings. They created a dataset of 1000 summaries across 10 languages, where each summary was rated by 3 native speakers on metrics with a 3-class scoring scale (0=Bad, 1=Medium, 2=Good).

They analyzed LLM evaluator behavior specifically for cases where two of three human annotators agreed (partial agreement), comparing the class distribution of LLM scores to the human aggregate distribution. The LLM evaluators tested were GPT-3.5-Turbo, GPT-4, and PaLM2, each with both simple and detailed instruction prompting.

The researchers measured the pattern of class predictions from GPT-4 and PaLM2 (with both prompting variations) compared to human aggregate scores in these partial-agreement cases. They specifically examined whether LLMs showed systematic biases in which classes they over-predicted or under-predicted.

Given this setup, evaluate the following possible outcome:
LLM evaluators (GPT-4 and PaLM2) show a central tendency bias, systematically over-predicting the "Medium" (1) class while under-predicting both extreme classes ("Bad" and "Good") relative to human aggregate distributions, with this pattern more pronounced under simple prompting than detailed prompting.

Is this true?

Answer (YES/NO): NO